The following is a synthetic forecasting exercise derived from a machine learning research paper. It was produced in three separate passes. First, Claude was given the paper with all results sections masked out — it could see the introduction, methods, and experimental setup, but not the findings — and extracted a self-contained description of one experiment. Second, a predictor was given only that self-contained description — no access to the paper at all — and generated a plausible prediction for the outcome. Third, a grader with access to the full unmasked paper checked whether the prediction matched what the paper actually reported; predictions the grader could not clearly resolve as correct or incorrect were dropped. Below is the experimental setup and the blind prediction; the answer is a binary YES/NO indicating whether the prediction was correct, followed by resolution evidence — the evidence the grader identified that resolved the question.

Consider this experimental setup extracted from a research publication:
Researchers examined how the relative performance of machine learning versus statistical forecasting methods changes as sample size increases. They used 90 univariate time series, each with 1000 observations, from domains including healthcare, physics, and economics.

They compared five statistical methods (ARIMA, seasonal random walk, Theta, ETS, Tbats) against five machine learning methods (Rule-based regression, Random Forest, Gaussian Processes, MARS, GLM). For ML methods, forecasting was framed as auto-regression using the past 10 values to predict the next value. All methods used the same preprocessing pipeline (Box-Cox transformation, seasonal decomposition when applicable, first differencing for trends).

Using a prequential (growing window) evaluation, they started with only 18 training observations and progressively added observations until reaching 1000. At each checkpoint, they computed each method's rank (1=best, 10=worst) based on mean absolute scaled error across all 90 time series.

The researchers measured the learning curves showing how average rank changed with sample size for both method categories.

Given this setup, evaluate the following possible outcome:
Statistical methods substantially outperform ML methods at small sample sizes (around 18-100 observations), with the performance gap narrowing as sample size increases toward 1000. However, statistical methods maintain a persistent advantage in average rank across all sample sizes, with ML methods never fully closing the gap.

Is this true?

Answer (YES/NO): NO